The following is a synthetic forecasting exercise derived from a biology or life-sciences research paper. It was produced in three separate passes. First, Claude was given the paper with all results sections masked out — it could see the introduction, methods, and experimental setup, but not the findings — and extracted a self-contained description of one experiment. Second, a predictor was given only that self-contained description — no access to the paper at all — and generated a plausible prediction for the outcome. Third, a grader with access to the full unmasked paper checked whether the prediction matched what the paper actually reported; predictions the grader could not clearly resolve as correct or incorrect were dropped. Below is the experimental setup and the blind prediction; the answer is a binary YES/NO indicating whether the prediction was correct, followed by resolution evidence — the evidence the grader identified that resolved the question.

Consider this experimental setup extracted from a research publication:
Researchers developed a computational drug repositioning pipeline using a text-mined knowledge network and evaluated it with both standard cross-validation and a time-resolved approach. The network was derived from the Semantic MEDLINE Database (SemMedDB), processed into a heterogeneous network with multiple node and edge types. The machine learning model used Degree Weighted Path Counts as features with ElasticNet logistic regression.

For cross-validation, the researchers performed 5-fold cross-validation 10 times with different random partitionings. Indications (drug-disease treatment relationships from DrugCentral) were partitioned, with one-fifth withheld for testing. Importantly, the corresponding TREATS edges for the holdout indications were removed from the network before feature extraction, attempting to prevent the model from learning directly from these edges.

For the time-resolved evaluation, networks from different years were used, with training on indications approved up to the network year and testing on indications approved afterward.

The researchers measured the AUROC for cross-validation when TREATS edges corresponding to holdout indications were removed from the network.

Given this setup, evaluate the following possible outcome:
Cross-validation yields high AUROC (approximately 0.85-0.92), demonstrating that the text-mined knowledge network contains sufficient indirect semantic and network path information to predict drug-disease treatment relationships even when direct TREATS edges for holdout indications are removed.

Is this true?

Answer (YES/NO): NO